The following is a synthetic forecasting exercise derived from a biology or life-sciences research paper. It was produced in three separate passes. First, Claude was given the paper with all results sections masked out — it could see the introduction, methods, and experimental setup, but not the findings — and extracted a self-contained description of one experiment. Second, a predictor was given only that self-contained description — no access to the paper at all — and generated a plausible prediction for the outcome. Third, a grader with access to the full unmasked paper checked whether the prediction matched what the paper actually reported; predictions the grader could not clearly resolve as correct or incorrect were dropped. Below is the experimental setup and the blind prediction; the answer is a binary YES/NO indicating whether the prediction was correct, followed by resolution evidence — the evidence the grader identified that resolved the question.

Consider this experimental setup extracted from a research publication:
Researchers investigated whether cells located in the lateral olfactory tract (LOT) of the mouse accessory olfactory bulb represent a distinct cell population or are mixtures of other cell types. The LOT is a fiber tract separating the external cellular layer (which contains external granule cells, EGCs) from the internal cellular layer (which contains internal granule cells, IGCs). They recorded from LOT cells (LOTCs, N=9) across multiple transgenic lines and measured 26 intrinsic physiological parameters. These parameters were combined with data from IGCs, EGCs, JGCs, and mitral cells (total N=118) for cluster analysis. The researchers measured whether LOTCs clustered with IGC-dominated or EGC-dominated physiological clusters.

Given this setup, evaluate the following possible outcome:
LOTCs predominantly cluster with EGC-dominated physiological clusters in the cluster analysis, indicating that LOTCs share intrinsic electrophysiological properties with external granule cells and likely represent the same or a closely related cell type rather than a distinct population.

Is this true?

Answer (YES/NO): NO